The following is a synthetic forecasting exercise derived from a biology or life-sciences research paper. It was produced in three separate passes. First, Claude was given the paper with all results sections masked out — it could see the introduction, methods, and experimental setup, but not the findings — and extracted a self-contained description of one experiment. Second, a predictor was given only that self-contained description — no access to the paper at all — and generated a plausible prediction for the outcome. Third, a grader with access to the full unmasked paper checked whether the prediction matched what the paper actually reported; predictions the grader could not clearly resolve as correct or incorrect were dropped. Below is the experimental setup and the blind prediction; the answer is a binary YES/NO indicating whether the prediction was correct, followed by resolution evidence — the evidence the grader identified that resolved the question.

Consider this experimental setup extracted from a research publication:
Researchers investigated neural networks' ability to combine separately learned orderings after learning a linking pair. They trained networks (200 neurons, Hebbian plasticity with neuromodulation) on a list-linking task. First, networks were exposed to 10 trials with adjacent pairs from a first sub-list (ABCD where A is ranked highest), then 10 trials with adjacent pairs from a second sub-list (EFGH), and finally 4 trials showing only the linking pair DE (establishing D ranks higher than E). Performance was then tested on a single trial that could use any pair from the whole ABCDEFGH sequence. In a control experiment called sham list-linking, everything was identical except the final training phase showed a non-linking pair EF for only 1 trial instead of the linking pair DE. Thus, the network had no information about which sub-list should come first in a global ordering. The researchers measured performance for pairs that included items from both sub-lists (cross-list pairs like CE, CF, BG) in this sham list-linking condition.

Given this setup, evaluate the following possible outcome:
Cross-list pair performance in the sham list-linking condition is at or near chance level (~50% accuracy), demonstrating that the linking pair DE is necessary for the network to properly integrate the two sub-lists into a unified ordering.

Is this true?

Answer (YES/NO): NO